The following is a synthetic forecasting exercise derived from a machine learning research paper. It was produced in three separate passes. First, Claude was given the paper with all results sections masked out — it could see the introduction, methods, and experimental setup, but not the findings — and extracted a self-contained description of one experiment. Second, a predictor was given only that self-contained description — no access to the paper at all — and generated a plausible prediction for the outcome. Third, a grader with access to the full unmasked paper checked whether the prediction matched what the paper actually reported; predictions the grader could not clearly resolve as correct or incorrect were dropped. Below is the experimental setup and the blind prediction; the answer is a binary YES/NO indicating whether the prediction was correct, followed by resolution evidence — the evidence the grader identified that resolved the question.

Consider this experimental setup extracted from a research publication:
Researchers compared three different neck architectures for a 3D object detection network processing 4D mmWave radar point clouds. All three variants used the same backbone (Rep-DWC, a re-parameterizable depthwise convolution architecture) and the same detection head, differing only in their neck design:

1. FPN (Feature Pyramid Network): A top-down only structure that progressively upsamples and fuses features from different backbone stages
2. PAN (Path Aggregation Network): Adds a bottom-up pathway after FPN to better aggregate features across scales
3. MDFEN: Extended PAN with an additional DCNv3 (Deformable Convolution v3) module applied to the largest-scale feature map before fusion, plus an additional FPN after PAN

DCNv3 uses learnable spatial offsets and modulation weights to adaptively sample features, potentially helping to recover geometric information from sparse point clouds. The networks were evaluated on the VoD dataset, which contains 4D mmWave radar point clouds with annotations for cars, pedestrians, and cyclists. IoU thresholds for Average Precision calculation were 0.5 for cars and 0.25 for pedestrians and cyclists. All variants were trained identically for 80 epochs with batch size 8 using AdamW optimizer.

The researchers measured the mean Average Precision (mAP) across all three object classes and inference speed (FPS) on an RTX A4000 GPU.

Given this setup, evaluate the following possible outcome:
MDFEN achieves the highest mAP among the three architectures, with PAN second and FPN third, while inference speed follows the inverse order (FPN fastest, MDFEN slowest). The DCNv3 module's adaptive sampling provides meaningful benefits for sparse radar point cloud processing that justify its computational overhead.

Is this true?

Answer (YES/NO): YES